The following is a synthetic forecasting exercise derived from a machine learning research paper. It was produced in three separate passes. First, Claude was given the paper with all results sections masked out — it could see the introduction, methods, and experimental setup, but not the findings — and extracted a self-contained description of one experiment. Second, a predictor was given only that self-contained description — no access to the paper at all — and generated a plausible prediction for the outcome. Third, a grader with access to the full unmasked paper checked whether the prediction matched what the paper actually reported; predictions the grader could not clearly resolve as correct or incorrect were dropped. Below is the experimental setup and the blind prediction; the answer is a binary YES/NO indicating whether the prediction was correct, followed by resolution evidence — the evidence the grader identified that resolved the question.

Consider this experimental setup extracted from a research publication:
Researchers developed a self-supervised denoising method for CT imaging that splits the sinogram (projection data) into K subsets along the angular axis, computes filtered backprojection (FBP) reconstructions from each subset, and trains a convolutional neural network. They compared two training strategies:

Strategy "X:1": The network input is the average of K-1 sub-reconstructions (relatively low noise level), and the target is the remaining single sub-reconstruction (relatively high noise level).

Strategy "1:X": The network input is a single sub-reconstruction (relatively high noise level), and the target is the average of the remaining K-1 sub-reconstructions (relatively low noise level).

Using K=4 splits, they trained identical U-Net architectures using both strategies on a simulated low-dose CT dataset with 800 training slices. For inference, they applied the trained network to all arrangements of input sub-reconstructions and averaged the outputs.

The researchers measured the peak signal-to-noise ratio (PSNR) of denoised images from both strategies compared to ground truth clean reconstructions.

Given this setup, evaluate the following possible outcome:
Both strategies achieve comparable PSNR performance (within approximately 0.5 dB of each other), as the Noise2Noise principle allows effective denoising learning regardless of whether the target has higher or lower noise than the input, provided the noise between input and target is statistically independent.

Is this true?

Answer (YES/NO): NO